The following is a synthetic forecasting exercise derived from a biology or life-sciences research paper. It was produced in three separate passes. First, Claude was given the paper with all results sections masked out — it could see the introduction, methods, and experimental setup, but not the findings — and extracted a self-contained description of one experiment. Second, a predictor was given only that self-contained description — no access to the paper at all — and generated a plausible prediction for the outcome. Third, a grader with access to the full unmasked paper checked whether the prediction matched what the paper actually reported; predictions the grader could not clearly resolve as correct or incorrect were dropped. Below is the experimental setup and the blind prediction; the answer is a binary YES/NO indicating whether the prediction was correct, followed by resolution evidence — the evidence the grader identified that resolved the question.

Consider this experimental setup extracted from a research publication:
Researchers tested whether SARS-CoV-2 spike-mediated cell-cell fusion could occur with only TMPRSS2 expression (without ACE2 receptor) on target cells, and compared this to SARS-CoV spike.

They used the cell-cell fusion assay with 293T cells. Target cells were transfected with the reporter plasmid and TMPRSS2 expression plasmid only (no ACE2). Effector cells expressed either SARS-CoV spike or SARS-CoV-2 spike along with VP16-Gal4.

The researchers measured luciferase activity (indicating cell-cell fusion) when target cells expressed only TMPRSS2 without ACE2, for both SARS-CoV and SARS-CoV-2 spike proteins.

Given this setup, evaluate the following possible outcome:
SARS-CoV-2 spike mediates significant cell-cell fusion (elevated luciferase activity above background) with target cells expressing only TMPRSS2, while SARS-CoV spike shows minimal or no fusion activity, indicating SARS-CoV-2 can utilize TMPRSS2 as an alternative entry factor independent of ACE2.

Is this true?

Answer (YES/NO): NO